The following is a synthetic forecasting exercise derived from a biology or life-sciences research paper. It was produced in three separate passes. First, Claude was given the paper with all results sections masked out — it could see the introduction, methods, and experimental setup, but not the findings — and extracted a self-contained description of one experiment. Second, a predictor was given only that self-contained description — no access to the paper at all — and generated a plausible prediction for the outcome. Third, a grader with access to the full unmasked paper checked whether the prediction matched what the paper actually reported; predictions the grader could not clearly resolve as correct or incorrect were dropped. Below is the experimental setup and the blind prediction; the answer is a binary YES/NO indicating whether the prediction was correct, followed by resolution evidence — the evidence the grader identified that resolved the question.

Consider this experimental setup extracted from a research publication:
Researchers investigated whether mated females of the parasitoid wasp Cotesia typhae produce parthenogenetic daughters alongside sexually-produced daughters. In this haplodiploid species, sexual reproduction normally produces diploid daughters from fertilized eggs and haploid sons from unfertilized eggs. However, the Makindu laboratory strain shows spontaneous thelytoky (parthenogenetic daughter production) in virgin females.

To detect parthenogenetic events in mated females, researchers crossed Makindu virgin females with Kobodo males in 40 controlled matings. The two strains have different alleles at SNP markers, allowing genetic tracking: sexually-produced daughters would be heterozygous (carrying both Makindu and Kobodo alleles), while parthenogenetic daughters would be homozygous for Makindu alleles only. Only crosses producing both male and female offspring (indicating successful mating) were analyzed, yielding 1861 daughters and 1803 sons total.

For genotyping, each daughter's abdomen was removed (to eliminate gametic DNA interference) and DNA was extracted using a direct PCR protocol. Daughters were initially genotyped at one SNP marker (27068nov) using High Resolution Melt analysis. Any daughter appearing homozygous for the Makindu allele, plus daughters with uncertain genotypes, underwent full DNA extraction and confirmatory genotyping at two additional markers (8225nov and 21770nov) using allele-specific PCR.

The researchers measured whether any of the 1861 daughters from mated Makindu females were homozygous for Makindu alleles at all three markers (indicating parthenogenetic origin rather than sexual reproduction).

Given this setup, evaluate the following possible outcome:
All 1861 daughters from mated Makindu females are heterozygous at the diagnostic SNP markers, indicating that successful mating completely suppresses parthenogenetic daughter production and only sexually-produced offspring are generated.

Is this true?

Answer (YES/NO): NO